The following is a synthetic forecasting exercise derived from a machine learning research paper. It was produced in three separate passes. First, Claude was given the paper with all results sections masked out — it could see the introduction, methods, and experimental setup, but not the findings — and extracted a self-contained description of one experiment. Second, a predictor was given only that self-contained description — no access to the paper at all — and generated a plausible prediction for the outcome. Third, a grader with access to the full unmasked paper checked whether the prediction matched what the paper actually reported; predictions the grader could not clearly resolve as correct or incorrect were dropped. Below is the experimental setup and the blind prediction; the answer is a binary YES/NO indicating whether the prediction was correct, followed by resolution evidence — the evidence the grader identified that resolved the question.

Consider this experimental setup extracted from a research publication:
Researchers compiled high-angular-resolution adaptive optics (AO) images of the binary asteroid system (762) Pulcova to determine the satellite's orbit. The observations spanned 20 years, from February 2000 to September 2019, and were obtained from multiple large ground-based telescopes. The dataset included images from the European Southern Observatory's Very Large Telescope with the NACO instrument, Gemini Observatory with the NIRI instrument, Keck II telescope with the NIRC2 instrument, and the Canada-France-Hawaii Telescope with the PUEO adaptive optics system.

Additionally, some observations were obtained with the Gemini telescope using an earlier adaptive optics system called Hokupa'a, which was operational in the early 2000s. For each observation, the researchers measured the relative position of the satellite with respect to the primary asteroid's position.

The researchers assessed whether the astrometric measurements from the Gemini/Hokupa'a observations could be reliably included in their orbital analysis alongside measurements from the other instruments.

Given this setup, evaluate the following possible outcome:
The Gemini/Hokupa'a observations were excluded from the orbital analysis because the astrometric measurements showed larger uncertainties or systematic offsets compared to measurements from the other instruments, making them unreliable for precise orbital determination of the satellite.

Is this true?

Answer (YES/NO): YES